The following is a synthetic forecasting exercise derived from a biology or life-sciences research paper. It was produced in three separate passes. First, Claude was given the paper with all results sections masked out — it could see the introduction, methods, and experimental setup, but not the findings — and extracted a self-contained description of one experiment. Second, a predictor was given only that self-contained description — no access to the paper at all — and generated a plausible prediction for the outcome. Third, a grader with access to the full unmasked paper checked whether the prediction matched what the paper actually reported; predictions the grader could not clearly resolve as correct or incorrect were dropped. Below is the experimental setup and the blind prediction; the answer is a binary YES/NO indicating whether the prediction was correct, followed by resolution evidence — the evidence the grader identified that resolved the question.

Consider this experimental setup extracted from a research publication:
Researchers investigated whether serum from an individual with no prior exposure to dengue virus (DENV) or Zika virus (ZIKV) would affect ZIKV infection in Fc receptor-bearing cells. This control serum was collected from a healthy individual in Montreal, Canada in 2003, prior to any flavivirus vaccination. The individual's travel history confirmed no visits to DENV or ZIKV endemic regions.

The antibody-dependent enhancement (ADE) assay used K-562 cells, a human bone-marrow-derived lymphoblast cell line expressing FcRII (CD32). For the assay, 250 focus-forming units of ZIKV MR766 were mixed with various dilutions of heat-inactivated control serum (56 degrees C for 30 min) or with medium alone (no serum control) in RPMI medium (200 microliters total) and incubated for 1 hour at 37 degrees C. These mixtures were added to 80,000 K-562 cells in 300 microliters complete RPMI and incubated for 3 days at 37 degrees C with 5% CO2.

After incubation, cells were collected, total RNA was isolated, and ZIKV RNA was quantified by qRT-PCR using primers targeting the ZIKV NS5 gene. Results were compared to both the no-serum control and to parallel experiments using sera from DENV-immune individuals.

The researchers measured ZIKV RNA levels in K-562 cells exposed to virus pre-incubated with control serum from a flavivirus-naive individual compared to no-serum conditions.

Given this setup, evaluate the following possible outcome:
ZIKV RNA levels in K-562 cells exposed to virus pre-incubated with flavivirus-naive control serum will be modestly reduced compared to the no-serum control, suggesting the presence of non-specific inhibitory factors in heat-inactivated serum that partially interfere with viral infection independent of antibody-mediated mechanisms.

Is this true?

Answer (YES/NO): NO